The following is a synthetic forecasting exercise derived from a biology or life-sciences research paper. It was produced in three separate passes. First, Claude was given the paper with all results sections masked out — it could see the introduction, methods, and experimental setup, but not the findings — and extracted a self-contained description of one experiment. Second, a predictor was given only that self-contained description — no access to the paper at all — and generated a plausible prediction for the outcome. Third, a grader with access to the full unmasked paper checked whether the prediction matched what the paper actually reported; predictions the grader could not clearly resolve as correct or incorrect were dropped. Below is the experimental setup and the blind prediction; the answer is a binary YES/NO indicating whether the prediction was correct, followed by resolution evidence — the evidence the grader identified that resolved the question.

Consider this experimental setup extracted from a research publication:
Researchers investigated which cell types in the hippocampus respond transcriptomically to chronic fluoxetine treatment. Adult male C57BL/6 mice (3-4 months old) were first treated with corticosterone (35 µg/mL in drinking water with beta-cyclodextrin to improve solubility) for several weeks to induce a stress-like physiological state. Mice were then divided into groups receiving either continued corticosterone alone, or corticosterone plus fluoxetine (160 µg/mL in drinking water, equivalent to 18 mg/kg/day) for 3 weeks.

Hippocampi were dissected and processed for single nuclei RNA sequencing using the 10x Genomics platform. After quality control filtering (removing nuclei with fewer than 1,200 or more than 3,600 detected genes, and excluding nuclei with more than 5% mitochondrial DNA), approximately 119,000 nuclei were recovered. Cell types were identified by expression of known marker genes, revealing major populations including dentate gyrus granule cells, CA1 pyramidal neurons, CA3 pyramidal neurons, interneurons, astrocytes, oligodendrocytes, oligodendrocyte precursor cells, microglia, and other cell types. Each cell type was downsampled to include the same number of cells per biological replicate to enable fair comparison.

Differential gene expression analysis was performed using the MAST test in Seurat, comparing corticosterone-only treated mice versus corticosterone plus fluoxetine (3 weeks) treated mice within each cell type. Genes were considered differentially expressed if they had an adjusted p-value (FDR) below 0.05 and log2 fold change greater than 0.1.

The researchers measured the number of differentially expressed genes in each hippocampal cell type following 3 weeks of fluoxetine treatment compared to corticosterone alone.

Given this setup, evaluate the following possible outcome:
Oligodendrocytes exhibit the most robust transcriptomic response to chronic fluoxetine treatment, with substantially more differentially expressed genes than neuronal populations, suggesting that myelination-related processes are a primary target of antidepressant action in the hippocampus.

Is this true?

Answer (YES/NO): NO